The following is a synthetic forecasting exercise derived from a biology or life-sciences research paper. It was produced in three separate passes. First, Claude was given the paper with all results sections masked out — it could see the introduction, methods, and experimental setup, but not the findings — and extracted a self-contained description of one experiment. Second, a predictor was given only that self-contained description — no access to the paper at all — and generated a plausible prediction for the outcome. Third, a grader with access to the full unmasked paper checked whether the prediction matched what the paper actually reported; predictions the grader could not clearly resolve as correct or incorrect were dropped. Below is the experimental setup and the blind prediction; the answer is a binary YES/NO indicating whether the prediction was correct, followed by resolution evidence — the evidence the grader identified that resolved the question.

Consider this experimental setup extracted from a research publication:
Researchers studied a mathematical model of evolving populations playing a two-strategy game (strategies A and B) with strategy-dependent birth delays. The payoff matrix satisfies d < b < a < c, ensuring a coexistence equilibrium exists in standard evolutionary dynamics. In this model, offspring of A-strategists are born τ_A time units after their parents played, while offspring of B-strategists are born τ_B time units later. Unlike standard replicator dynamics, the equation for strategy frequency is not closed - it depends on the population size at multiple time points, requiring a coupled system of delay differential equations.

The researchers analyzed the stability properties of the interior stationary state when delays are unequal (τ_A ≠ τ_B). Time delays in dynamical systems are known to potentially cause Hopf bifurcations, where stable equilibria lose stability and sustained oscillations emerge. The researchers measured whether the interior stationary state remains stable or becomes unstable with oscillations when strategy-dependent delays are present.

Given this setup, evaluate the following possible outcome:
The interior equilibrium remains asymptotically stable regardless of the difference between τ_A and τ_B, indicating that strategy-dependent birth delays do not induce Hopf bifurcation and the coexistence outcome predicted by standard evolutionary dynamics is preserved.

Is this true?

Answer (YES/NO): NO